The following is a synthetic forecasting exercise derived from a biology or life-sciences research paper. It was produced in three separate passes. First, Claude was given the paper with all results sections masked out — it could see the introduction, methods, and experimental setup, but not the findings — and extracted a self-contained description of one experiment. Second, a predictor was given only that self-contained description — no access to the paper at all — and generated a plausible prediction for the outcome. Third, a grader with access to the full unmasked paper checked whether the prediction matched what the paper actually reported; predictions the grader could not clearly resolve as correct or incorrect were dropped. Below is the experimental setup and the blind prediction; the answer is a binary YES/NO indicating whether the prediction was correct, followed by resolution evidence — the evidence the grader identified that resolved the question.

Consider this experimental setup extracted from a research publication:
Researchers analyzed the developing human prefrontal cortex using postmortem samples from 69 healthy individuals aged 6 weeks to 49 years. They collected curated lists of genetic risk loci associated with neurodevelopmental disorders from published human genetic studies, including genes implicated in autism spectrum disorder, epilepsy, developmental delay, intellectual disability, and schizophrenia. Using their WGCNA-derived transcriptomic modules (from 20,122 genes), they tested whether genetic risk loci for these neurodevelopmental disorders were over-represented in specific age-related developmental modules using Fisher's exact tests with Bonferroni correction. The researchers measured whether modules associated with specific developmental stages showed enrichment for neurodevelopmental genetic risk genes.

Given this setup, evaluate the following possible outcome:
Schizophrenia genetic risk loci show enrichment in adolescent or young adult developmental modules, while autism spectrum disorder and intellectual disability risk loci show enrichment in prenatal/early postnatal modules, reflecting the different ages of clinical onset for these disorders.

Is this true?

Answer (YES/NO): NO